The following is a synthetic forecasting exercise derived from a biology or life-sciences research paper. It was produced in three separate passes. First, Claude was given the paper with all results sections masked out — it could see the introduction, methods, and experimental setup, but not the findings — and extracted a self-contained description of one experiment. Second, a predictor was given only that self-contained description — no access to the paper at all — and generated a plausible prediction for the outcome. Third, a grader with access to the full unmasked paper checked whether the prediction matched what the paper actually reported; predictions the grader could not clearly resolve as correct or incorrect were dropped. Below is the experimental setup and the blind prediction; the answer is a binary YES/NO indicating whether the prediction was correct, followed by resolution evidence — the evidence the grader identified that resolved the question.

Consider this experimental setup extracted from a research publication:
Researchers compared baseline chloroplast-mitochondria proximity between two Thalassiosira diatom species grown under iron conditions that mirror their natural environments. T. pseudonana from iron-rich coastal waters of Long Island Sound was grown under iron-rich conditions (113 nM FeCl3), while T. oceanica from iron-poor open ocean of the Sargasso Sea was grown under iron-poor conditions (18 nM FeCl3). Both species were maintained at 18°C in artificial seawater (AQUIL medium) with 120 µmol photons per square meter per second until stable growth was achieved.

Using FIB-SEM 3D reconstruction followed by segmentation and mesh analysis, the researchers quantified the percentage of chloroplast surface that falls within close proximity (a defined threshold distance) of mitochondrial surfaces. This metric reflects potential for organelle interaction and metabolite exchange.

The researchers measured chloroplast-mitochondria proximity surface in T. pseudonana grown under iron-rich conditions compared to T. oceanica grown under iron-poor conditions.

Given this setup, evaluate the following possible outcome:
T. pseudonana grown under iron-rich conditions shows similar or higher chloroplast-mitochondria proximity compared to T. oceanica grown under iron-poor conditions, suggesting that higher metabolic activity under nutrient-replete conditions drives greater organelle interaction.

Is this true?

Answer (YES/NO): YES